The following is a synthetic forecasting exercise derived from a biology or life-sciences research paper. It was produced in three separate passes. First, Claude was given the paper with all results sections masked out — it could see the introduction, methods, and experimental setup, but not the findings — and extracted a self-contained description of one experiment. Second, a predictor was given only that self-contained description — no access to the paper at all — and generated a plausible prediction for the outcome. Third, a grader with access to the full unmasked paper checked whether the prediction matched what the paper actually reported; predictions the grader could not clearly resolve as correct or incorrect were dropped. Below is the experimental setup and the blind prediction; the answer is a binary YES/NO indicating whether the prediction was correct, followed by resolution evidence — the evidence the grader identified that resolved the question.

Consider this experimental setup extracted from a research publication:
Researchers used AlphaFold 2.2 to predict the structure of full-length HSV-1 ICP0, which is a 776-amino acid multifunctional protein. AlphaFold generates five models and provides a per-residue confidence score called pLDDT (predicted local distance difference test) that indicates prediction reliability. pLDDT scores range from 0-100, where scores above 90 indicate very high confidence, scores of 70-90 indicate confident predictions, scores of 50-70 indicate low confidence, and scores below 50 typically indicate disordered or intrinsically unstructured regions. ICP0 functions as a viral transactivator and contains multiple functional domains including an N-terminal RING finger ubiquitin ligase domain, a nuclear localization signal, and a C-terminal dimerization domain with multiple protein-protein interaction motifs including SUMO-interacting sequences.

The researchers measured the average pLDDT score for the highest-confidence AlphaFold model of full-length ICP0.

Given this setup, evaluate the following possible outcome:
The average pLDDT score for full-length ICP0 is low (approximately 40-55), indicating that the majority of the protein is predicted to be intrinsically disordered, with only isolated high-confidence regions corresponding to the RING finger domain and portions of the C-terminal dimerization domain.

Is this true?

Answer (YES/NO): YES